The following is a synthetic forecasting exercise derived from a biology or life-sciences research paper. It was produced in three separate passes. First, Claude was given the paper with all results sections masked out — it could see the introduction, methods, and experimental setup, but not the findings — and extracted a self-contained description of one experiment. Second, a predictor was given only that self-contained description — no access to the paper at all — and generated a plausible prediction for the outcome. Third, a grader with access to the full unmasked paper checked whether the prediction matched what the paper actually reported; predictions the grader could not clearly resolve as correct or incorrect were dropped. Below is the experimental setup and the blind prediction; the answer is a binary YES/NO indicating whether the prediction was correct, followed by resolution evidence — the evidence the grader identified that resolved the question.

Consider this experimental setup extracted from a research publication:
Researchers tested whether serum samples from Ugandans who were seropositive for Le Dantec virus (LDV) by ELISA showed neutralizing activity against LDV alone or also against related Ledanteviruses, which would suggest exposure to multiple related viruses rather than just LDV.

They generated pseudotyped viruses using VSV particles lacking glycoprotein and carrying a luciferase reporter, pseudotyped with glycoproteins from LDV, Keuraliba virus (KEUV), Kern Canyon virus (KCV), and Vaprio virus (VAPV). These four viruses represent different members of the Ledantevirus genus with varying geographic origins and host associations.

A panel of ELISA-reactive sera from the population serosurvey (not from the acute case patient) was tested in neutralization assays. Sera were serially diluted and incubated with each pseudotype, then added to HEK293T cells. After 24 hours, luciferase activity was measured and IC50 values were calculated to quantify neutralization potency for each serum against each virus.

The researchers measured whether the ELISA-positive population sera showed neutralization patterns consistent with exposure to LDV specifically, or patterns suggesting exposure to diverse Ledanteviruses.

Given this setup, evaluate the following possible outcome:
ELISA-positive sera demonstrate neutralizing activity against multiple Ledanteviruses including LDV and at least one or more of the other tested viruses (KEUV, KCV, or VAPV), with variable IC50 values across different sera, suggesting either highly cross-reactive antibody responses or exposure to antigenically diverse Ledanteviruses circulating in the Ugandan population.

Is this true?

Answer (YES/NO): YES